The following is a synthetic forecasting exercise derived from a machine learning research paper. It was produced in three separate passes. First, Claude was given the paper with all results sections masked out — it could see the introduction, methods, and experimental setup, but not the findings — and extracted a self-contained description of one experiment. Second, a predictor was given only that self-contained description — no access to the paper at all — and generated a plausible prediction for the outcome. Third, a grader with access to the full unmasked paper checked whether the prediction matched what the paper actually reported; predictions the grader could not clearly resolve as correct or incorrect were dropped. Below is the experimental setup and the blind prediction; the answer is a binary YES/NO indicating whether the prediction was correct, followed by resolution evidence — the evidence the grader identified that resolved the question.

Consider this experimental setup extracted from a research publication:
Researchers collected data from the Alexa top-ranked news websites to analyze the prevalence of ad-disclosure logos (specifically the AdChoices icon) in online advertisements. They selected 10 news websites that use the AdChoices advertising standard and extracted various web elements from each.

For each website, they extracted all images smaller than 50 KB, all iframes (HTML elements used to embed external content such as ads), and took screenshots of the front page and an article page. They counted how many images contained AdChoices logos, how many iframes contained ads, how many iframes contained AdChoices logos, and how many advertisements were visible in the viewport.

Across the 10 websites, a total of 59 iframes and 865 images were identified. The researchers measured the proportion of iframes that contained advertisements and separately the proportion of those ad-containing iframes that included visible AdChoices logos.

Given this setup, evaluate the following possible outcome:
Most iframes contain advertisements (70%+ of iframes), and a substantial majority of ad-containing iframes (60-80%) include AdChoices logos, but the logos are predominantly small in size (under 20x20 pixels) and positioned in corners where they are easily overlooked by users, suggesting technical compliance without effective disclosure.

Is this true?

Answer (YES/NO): NO